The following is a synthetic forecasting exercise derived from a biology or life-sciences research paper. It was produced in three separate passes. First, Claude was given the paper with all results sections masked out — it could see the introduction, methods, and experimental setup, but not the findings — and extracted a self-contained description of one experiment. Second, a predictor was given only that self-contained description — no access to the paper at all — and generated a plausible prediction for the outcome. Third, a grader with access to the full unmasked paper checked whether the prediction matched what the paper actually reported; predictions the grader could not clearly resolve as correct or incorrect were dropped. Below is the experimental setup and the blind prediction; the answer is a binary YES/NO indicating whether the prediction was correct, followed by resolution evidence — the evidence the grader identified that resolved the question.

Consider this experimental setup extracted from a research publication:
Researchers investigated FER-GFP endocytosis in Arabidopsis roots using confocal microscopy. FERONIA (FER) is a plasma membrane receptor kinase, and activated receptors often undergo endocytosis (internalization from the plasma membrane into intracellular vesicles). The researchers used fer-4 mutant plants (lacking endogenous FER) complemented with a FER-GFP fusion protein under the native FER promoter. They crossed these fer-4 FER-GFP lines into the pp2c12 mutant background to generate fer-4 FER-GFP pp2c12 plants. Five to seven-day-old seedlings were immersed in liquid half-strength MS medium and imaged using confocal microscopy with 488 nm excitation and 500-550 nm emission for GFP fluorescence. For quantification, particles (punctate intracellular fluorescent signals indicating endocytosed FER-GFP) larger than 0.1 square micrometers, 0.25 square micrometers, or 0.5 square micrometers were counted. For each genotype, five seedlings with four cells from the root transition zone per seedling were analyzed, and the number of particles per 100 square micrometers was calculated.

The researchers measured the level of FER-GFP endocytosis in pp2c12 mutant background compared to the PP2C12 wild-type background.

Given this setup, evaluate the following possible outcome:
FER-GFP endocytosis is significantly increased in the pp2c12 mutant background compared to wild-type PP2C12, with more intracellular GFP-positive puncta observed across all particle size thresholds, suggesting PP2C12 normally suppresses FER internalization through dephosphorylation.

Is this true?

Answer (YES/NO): YES